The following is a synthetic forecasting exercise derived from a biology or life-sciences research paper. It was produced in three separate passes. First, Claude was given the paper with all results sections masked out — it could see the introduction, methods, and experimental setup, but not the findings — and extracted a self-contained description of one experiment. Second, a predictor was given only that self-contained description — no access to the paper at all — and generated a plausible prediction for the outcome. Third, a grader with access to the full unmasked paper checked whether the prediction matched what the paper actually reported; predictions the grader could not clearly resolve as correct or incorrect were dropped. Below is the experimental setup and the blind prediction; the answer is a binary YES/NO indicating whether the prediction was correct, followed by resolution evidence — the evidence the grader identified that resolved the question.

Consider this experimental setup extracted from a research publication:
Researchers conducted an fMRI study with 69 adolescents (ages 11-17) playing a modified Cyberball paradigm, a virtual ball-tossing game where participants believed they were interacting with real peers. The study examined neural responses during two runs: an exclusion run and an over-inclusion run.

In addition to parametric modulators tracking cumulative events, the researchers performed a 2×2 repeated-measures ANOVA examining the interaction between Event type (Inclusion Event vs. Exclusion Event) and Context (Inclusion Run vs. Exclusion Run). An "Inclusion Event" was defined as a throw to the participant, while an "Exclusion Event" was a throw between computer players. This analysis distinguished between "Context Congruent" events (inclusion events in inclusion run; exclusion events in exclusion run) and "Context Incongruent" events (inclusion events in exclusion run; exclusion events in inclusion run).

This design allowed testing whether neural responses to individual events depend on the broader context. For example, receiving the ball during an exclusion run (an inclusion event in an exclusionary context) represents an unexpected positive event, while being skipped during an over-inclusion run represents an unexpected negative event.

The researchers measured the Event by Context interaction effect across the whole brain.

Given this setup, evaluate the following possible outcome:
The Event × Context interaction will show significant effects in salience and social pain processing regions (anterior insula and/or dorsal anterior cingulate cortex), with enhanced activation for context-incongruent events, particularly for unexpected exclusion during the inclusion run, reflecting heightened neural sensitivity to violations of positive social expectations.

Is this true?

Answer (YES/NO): YES